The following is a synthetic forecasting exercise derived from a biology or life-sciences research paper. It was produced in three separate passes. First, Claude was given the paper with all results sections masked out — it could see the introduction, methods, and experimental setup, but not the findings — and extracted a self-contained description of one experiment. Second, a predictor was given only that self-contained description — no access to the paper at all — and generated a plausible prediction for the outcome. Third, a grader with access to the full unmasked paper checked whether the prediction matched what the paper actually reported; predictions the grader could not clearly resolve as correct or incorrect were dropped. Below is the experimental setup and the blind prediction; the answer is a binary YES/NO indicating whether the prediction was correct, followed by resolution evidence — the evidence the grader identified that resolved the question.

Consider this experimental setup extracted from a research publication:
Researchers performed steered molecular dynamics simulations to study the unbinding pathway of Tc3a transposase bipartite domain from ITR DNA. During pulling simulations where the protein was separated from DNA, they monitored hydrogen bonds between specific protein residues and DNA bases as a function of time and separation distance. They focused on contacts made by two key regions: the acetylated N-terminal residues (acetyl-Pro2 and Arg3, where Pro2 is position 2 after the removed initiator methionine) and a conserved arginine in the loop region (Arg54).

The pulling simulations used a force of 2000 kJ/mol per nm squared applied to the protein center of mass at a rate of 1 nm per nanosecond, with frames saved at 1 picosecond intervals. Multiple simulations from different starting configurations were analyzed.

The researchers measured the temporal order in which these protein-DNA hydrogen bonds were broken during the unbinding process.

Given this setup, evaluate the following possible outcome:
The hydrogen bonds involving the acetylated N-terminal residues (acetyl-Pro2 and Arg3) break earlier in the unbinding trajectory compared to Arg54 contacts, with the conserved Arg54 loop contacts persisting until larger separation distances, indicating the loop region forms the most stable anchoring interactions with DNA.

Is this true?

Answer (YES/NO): NO